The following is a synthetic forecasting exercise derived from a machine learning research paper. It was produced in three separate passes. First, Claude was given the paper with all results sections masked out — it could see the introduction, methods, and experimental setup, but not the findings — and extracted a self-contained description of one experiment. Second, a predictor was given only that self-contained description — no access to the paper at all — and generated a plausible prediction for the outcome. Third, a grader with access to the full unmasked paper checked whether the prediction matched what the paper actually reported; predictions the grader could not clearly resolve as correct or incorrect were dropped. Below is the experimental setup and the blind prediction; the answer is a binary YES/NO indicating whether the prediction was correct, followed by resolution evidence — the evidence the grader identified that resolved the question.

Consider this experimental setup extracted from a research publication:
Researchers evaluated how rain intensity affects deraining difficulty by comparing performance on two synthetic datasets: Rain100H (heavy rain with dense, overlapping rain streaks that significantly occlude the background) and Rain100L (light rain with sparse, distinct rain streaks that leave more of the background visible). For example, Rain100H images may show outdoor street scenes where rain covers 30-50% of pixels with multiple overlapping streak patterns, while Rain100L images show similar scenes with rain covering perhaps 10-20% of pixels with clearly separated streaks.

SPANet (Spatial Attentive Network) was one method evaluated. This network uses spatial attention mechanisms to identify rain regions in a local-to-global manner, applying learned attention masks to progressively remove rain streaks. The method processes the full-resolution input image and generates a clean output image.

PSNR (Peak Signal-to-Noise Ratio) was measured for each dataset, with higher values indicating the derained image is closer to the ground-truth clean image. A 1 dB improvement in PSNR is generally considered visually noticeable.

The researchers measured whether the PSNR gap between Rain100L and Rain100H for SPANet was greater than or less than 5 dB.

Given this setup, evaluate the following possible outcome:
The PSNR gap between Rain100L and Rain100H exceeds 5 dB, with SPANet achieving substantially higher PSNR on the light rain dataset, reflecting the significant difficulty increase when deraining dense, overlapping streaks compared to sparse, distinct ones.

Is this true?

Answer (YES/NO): YES